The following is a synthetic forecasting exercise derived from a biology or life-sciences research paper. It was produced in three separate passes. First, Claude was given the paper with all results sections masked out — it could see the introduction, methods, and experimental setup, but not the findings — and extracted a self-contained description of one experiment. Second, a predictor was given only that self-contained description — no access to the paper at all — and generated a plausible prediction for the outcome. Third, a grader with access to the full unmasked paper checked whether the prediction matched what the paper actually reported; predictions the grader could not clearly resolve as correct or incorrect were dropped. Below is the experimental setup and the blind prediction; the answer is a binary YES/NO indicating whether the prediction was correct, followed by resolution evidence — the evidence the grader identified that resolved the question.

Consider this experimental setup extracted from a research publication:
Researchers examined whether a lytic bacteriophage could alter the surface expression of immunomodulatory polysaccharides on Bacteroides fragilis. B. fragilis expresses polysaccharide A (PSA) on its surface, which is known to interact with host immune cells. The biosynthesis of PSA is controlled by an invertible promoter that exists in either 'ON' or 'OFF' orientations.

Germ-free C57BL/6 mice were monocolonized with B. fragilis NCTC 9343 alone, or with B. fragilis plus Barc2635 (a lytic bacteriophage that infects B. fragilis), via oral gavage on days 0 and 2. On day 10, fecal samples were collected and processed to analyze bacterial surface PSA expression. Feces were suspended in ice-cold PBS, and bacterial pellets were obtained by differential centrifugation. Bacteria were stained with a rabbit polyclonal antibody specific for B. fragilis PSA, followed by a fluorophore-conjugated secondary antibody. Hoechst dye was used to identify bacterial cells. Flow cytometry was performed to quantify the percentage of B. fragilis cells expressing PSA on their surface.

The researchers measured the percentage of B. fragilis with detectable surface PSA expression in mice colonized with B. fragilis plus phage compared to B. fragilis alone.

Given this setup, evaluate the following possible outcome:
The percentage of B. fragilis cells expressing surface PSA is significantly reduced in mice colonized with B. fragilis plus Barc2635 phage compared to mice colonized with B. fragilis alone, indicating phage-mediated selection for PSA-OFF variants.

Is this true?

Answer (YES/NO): YES